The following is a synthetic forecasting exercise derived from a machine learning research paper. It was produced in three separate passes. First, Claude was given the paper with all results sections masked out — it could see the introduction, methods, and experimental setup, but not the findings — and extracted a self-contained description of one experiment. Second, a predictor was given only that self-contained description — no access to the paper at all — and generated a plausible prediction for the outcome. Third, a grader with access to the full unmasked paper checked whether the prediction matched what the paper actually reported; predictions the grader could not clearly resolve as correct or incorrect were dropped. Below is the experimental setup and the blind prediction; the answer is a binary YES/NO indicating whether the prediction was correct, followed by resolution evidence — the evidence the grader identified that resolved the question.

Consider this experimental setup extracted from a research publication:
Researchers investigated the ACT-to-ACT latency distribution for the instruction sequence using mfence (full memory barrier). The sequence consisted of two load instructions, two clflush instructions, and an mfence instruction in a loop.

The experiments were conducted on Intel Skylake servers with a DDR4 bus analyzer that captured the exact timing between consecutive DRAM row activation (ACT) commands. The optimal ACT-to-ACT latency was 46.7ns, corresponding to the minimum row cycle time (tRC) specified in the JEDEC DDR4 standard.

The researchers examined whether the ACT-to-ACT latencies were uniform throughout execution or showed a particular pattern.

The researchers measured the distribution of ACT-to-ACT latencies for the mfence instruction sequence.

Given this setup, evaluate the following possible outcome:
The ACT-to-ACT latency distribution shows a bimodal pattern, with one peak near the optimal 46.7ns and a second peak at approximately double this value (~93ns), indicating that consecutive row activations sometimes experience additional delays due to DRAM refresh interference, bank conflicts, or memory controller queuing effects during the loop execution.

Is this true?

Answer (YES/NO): NO